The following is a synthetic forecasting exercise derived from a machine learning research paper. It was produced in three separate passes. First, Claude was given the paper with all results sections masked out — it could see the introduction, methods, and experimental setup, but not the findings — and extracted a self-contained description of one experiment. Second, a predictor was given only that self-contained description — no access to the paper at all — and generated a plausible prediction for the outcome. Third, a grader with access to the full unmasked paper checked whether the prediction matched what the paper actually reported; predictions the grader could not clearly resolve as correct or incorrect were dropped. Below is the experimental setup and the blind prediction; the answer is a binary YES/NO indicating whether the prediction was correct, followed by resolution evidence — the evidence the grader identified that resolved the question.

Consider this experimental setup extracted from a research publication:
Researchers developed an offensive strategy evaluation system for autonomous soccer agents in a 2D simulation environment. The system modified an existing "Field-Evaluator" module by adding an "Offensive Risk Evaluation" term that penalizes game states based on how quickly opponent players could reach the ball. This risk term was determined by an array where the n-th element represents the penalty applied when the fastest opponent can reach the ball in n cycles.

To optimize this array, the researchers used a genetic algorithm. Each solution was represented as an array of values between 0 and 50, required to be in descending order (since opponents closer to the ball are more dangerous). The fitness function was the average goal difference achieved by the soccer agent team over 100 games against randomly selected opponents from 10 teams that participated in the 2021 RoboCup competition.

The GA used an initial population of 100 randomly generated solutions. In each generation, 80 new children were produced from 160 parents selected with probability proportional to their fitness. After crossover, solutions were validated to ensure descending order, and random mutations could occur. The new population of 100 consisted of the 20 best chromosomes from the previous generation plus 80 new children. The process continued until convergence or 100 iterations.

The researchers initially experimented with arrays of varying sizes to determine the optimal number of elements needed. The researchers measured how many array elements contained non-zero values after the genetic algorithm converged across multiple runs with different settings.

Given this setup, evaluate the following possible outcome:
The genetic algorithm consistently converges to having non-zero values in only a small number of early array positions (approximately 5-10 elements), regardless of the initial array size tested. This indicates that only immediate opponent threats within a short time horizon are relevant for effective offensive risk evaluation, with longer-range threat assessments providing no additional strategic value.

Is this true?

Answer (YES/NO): YES